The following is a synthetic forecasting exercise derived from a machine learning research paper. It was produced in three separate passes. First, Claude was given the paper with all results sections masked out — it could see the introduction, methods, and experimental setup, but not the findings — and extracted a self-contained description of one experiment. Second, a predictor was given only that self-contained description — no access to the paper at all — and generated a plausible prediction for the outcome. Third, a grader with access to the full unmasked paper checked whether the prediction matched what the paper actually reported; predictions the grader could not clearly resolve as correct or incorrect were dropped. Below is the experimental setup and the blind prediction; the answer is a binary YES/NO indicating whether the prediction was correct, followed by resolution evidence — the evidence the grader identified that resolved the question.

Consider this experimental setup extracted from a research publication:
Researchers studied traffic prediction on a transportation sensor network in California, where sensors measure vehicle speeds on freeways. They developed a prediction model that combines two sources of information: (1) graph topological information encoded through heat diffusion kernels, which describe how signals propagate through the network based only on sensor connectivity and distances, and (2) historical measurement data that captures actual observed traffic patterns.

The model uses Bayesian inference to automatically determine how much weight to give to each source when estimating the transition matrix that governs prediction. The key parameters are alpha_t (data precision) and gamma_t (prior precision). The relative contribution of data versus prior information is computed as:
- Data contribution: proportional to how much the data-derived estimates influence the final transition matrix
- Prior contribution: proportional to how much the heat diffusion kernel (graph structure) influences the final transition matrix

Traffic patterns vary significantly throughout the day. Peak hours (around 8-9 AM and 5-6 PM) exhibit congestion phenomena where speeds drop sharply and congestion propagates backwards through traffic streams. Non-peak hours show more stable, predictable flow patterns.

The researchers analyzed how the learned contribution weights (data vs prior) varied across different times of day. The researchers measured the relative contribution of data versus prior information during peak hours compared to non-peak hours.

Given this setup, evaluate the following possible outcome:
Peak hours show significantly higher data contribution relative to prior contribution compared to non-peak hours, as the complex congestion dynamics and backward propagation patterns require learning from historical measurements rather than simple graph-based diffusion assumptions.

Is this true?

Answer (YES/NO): YES